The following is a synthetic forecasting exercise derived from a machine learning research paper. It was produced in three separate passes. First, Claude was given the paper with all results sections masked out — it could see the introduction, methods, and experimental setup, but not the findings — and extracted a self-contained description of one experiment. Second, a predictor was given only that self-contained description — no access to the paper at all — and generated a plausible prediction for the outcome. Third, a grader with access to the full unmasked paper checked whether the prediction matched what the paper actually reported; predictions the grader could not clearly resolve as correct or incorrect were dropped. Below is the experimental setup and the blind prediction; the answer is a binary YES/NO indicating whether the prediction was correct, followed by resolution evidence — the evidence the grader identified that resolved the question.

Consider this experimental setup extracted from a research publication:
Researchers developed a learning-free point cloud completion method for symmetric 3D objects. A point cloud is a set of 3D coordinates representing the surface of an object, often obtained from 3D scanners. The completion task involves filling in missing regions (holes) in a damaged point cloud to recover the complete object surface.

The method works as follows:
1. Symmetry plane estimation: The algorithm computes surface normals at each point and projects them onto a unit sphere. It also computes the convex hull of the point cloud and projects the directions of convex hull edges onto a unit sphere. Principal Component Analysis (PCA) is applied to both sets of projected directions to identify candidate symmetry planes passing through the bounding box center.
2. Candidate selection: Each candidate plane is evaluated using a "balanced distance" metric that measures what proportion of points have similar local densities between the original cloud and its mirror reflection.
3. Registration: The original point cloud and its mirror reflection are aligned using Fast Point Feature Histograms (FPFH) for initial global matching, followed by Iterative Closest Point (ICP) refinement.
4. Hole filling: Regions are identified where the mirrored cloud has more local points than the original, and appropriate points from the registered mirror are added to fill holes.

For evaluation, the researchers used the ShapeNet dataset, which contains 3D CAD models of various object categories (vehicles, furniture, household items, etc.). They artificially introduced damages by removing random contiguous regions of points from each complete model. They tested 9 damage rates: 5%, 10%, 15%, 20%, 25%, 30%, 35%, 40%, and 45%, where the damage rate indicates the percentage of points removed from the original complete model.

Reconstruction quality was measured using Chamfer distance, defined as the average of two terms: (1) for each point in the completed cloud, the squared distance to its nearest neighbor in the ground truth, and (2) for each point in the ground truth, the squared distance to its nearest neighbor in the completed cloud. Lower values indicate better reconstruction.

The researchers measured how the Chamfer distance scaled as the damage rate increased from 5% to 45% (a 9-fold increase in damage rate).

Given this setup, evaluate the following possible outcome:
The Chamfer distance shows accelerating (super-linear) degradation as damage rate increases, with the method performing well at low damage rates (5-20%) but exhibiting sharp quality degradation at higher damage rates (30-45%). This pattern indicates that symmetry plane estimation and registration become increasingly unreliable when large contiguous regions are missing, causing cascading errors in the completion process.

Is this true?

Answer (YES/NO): NO